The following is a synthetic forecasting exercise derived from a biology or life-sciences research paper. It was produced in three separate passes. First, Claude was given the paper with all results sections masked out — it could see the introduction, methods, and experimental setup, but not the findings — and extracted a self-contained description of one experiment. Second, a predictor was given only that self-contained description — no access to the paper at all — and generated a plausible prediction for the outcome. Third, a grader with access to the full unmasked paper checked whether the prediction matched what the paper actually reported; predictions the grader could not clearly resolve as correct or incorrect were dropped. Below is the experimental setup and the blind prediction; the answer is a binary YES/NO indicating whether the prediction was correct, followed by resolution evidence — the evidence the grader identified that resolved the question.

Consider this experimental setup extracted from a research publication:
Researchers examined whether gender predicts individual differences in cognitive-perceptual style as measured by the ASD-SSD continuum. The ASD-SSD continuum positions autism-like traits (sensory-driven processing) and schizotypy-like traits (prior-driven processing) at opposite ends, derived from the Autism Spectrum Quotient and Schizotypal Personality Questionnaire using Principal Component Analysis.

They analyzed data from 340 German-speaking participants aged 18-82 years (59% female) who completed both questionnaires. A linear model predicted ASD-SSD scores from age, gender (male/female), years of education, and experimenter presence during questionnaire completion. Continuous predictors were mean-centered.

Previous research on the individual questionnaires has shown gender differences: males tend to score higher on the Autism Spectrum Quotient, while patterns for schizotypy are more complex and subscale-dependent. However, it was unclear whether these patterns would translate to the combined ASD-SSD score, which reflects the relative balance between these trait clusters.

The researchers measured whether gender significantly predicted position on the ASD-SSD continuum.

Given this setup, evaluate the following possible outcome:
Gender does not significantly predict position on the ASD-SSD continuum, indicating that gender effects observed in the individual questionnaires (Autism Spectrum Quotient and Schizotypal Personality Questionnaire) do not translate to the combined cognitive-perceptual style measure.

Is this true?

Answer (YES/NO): NO